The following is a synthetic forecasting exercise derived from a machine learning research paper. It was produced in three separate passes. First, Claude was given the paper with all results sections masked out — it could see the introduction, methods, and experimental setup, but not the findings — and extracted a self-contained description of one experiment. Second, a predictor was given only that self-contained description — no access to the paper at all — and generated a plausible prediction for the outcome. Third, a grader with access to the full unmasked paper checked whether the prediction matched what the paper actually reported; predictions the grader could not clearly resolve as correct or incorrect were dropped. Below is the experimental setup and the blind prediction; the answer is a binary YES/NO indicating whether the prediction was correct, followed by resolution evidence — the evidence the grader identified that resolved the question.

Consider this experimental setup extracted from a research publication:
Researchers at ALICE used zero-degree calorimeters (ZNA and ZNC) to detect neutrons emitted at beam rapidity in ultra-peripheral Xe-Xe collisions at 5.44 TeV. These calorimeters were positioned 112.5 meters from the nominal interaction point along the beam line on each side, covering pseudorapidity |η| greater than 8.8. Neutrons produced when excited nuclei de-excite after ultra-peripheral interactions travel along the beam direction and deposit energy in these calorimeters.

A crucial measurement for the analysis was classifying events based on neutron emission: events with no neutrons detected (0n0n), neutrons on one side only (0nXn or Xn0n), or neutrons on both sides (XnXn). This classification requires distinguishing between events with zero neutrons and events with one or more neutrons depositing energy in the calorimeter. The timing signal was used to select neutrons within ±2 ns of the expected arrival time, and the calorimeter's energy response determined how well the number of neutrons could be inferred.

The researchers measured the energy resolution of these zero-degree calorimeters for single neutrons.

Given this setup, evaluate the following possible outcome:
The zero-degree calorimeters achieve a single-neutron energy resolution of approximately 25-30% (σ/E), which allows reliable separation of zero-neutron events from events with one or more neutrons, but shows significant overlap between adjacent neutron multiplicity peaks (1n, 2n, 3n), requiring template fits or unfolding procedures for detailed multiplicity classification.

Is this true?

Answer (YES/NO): NO